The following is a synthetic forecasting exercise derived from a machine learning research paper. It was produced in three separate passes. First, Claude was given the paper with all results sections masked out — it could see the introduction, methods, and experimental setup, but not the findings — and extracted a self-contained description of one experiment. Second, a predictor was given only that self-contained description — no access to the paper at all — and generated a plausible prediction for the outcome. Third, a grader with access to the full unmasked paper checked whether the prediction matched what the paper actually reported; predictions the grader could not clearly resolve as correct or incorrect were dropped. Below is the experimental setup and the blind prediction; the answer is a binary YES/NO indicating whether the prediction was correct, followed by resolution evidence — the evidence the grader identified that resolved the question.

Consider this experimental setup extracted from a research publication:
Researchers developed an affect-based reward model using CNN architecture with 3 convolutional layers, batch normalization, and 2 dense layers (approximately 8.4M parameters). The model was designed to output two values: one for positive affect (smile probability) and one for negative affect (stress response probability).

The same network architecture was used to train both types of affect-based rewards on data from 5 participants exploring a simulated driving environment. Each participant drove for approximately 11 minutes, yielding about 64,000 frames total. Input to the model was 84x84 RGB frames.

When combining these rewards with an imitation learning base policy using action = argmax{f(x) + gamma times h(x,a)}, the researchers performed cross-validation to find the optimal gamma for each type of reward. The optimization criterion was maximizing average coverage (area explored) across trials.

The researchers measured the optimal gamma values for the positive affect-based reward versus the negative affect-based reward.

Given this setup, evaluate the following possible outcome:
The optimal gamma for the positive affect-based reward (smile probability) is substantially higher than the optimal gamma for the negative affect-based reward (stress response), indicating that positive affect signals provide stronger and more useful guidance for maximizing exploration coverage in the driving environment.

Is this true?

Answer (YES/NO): YES